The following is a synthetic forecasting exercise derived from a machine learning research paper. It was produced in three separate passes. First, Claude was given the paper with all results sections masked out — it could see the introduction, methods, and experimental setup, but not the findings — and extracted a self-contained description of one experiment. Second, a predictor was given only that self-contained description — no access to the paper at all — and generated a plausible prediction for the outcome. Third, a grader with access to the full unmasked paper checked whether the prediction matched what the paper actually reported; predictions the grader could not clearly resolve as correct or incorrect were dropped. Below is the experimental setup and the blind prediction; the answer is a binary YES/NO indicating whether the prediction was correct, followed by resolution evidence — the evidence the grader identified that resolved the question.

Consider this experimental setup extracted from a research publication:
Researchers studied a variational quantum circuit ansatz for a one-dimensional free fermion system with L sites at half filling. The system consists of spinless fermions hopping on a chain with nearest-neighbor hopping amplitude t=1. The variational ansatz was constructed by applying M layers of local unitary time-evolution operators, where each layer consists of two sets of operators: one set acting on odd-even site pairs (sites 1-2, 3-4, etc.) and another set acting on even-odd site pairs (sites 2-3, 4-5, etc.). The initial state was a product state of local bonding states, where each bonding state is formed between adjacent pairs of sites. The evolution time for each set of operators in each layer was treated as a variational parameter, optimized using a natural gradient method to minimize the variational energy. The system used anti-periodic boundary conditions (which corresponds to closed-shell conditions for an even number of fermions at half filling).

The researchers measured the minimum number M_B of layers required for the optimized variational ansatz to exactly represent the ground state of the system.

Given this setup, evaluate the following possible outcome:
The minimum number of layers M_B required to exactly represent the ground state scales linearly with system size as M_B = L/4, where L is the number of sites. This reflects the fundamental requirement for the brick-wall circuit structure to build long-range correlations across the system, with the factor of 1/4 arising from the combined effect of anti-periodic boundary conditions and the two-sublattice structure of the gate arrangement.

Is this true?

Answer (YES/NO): YES